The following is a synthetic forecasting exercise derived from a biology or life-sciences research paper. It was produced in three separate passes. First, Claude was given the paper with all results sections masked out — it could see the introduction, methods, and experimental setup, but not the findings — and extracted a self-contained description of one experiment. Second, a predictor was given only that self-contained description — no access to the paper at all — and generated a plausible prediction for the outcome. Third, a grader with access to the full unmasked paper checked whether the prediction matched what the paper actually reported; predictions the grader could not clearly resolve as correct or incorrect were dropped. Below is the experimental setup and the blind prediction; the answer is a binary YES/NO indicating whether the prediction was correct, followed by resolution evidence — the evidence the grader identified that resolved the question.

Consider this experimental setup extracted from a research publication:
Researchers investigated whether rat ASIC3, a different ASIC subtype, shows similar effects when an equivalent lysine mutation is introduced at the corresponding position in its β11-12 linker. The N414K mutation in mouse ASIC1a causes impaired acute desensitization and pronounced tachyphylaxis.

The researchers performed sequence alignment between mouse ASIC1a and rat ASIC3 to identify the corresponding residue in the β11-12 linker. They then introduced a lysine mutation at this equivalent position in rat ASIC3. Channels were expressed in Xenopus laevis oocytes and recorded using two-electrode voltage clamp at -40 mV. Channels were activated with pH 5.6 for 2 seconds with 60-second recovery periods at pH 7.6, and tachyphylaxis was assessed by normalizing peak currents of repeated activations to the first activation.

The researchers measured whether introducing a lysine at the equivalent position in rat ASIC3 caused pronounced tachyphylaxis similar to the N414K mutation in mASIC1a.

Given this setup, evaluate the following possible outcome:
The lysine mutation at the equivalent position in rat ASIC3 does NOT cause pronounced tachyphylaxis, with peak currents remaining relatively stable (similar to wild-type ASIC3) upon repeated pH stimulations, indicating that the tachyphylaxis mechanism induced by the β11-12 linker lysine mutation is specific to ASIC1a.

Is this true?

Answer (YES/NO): NO